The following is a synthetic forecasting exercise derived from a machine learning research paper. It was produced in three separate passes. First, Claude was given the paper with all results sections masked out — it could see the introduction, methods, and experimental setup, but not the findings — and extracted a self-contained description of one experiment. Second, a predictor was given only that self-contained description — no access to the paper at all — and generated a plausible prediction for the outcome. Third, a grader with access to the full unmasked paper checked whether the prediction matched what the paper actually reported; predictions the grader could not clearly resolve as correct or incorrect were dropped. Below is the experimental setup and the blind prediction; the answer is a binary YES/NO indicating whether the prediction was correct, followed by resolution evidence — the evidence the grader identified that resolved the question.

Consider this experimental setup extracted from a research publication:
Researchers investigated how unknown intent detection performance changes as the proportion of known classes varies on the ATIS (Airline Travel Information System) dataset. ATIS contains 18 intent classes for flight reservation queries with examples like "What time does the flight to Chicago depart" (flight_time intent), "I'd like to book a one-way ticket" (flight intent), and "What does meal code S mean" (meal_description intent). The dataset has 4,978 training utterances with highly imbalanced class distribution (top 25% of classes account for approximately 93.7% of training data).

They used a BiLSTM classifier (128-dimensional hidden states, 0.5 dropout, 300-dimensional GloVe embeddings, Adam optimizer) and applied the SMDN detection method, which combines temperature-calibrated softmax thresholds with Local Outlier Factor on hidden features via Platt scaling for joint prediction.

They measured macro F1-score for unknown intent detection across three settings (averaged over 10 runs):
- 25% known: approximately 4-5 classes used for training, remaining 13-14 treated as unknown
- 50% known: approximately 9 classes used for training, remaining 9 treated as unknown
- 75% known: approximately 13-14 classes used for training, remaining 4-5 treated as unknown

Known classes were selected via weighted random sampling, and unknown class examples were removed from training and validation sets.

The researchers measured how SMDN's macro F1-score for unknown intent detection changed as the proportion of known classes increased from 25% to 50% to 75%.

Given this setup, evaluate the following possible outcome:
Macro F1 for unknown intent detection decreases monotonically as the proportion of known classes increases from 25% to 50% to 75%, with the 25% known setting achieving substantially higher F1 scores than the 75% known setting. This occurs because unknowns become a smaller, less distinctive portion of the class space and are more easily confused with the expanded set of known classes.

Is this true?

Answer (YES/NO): YES